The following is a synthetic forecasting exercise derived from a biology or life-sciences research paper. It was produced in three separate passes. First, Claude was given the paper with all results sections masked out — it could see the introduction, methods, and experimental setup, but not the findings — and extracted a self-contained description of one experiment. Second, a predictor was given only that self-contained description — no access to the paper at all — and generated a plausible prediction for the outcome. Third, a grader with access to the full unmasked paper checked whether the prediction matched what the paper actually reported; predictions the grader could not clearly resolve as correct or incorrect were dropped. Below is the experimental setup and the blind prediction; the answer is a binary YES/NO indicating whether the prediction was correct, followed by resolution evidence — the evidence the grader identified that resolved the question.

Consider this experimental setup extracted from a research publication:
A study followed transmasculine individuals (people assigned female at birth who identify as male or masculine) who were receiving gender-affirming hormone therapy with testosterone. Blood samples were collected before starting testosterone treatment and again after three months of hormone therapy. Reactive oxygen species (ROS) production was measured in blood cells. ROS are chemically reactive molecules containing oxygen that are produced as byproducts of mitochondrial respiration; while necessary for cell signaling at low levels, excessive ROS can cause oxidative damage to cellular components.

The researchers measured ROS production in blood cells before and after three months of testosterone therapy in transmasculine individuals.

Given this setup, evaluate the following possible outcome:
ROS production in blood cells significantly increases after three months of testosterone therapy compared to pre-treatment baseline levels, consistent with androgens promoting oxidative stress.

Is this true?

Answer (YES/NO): YES